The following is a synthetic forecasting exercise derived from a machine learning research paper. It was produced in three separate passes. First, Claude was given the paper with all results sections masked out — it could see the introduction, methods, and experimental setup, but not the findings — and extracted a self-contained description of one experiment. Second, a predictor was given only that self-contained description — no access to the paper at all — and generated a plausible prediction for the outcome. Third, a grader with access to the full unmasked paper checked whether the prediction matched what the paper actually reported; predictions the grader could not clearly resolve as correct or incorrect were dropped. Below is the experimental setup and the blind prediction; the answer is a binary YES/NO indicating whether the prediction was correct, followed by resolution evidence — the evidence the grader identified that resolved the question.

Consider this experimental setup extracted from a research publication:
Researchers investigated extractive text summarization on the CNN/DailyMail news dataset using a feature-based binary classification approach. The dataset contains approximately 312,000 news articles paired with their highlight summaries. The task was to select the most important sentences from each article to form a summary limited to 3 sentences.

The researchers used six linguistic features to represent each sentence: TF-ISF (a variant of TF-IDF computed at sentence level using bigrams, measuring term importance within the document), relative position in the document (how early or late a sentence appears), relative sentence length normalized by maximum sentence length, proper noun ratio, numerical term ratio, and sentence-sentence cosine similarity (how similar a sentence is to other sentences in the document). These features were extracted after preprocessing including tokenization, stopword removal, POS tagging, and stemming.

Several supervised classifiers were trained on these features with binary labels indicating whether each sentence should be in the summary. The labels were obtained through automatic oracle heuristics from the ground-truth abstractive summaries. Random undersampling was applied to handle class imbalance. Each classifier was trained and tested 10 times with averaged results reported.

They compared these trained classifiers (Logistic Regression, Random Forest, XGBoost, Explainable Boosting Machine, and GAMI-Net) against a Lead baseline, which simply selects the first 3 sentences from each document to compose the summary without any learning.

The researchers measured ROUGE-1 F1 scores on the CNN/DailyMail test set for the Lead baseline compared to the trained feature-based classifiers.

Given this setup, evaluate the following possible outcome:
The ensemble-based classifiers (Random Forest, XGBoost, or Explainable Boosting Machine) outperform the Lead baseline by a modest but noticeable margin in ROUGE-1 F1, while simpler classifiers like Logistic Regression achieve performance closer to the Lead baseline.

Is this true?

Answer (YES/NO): NO